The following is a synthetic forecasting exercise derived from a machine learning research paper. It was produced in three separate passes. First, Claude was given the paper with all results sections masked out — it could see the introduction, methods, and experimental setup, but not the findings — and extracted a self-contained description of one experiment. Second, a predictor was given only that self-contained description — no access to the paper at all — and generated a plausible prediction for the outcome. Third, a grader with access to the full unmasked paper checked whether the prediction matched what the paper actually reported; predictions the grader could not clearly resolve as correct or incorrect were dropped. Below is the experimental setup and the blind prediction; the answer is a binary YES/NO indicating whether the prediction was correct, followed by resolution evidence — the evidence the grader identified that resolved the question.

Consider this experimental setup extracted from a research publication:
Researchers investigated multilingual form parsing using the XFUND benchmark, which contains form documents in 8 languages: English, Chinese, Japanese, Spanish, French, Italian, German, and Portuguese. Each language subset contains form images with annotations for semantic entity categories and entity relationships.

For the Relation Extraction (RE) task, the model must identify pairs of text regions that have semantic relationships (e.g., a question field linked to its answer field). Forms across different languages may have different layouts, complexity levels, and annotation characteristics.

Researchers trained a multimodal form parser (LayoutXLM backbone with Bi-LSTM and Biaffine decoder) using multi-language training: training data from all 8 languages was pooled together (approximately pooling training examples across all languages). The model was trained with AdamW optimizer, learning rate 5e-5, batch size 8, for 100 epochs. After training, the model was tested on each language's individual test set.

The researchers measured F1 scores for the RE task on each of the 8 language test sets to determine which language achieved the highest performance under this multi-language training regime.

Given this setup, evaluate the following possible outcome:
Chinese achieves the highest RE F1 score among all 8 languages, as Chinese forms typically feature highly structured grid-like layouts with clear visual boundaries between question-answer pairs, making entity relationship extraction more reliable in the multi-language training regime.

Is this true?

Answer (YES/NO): NO